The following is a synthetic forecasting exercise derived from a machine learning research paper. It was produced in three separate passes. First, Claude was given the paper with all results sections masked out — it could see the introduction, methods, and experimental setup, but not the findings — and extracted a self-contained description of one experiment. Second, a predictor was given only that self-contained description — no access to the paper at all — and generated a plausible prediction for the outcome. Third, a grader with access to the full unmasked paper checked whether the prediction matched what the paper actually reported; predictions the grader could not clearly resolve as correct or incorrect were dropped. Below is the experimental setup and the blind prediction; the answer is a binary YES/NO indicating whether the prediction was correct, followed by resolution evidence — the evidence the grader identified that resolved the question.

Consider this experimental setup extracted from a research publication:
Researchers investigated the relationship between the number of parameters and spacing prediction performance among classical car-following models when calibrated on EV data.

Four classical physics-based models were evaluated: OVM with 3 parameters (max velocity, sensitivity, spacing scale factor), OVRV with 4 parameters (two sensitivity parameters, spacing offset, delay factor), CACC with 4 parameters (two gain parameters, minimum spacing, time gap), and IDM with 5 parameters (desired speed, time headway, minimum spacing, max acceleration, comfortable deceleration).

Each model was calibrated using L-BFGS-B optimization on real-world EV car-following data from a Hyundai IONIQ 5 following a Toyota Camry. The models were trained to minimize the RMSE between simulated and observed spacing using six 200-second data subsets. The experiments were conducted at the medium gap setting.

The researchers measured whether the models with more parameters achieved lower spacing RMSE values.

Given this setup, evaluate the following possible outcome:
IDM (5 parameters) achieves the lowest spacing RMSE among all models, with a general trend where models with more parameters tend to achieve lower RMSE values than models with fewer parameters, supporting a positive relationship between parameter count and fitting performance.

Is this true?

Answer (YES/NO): NO